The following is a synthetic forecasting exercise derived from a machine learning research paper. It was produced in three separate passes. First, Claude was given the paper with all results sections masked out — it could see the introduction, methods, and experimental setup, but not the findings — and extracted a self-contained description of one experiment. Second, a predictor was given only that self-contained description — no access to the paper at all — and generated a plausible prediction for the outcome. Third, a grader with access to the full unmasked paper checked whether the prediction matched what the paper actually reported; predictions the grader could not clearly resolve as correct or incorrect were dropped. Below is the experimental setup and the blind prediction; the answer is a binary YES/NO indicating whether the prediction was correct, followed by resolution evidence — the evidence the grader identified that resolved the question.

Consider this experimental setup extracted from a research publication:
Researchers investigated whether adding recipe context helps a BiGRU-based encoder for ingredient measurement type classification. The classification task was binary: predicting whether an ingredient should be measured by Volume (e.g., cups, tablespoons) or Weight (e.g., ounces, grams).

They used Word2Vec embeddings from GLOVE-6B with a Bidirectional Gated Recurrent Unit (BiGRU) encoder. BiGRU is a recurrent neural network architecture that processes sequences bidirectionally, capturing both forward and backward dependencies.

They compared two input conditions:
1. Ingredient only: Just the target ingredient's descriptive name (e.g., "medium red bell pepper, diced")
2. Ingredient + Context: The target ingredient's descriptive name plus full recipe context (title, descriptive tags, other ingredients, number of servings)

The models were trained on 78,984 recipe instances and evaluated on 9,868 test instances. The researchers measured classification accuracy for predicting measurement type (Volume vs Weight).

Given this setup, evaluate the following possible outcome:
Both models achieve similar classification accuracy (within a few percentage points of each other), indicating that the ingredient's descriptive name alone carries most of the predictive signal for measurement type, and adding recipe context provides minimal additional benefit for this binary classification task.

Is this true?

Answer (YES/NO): YES